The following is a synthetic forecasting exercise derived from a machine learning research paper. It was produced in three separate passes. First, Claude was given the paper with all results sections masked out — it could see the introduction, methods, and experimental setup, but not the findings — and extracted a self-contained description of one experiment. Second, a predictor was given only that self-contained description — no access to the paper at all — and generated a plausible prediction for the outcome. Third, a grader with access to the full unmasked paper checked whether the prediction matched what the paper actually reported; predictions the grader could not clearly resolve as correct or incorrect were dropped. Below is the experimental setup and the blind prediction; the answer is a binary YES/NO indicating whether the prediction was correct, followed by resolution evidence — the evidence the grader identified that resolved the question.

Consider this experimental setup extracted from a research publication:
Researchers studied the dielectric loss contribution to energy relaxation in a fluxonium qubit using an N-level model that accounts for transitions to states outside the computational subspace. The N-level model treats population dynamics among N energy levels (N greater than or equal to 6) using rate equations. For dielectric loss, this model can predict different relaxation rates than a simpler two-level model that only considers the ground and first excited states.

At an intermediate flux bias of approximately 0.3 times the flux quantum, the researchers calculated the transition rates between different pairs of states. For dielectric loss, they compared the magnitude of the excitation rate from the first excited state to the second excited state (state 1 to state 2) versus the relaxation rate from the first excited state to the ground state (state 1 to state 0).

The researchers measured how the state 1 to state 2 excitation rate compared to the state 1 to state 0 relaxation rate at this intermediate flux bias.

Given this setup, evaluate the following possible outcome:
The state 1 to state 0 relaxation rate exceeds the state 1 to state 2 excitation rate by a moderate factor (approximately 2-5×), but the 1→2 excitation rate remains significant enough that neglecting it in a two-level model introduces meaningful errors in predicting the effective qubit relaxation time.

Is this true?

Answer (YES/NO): NO